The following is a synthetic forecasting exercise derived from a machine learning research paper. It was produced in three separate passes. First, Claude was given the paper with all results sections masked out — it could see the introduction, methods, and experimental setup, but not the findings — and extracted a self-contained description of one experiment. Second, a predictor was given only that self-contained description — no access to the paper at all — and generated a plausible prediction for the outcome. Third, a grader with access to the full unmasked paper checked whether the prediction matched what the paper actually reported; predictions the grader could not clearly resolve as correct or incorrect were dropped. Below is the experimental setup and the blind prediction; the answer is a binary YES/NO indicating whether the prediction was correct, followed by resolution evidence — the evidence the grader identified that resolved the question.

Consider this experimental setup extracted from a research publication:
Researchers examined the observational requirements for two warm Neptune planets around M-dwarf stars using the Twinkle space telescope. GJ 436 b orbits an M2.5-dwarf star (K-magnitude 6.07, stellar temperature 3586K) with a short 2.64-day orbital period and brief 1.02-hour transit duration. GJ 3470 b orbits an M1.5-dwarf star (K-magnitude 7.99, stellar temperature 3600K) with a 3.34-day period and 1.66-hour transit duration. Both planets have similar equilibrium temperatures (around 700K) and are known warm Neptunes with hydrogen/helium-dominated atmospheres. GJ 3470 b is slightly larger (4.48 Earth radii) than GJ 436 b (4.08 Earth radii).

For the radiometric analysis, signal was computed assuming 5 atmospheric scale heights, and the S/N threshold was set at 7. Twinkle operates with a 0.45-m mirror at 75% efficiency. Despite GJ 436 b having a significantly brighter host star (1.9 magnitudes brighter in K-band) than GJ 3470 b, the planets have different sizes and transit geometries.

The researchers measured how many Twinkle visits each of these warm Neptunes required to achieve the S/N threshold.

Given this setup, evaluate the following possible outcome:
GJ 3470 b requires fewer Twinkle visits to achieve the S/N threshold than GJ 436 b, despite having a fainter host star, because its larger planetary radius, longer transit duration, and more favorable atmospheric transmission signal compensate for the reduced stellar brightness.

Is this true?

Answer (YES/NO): NO